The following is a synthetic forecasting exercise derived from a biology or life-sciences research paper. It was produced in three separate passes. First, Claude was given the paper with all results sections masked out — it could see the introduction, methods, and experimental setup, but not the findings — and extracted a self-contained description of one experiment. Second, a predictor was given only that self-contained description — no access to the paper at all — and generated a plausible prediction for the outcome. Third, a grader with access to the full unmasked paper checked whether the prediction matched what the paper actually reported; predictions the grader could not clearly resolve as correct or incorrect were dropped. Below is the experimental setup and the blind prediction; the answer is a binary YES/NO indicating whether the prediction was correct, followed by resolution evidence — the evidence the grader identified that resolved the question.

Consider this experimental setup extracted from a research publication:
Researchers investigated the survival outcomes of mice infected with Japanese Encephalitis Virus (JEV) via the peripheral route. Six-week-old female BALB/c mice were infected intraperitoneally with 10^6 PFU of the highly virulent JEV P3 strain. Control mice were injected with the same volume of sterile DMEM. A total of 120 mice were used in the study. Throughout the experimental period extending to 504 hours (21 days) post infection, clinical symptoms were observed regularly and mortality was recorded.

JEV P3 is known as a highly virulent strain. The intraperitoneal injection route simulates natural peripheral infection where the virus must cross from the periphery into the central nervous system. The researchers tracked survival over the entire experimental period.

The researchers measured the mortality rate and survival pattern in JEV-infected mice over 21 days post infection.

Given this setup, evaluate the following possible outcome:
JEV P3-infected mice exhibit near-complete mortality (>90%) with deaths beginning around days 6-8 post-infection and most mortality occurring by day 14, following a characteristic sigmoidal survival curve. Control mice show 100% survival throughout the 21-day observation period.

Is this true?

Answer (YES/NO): NO